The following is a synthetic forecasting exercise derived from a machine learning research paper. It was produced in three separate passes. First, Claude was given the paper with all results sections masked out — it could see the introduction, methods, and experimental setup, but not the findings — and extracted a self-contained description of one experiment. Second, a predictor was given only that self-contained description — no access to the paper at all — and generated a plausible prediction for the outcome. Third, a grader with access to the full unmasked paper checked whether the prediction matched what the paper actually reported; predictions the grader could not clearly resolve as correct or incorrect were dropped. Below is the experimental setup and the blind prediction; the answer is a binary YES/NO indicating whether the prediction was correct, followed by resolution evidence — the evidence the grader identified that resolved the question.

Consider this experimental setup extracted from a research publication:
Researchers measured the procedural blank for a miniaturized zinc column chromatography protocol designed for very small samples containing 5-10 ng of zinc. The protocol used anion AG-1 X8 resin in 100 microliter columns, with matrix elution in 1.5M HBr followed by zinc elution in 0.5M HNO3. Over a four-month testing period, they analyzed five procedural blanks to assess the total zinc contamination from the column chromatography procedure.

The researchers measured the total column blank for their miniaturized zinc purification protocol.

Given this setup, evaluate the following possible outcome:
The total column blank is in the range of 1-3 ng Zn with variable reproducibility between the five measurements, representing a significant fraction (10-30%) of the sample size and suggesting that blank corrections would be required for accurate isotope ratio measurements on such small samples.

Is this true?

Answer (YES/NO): NO